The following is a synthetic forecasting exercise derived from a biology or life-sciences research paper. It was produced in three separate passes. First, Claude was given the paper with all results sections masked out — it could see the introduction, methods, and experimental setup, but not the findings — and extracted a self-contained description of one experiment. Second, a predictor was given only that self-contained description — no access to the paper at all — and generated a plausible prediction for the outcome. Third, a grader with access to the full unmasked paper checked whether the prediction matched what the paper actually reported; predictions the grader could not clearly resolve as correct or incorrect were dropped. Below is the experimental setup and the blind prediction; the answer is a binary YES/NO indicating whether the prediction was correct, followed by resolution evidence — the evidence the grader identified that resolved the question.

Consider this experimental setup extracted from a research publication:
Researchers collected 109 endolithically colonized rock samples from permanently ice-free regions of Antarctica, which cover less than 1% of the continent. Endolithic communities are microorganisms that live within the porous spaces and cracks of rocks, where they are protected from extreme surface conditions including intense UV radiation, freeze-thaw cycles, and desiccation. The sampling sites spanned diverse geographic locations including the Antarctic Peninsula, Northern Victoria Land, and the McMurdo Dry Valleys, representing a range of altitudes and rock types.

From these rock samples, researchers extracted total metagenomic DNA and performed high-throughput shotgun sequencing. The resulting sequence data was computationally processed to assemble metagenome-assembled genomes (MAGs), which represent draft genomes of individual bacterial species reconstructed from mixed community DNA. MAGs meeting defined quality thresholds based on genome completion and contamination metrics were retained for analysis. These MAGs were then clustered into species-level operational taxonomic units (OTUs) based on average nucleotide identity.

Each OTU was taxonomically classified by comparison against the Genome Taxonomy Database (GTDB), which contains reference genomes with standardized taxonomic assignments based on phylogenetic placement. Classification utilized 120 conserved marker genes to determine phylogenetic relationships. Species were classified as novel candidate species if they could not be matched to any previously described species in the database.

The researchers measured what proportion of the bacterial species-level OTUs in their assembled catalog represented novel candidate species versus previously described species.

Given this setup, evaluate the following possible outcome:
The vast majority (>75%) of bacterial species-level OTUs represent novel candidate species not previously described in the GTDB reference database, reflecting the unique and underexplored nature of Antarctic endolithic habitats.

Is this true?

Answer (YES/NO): YES